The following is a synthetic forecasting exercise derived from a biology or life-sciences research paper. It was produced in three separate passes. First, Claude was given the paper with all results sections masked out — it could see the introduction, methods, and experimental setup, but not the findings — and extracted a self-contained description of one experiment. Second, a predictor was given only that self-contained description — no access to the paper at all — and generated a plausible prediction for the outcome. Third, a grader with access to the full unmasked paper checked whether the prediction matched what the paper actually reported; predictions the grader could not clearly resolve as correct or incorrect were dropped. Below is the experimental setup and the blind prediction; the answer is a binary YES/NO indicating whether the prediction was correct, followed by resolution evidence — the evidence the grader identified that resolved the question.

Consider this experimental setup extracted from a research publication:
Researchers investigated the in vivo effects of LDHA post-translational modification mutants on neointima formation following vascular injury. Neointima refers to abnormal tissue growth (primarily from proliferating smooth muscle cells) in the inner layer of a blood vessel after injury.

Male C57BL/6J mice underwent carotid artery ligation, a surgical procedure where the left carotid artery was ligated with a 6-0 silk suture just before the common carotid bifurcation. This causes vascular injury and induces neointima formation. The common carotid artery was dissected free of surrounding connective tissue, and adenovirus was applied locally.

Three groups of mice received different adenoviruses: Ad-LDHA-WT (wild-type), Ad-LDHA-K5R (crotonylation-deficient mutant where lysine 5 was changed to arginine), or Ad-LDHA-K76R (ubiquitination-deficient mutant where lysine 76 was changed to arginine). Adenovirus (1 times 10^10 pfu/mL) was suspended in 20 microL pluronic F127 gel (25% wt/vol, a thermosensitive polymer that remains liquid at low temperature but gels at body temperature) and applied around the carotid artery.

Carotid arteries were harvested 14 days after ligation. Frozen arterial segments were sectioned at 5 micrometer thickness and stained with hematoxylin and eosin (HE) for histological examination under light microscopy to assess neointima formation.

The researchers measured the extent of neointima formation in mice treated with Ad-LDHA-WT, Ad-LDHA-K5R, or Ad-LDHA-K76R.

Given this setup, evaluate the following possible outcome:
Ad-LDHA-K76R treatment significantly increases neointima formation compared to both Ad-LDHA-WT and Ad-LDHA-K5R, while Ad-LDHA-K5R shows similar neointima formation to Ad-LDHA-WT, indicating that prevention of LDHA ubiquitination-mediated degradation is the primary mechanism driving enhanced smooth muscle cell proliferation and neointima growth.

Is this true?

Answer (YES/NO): NO